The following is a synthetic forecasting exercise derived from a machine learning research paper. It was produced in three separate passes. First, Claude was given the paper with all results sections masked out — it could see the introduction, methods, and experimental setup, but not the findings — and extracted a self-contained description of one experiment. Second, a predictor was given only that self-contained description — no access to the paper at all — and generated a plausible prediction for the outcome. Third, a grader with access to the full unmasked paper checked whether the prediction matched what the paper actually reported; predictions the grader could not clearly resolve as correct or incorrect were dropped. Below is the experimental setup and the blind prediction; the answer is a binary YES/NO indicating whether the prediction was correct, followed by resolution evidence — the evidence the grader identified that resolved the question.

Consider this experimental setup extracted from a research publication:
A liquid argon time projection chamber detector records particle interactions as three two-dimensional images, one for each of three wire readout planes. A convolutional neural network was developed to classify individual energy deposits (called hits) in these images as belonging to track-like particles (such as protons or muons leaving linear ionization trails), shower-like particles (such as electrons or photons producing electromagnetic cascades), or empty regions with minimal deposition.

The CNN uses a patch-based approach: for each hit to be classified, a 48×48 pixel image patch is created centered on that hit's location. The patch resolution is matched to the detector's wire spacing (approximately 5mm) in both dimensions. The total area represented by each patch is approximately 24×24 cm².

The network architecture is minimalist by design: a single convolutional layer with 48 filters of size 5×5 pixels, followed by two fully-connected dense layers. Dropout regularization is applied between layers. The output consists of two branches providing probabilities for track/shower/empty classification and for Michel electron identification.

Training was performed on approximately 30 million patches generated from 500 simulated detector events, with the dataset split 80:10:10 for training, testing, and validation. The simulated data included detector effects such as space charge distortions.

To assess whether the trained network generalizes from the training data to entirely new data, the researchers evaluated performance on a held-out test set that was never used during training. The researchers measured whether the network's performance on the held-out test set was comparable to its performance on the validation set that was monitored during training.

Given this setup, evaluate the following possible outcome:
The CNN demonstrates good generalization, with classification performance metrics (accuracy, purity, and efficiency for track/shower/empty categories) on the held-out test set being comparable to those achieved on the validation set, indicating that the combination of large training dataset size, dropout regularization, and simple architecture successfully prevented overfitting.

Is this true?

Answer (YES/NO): NO